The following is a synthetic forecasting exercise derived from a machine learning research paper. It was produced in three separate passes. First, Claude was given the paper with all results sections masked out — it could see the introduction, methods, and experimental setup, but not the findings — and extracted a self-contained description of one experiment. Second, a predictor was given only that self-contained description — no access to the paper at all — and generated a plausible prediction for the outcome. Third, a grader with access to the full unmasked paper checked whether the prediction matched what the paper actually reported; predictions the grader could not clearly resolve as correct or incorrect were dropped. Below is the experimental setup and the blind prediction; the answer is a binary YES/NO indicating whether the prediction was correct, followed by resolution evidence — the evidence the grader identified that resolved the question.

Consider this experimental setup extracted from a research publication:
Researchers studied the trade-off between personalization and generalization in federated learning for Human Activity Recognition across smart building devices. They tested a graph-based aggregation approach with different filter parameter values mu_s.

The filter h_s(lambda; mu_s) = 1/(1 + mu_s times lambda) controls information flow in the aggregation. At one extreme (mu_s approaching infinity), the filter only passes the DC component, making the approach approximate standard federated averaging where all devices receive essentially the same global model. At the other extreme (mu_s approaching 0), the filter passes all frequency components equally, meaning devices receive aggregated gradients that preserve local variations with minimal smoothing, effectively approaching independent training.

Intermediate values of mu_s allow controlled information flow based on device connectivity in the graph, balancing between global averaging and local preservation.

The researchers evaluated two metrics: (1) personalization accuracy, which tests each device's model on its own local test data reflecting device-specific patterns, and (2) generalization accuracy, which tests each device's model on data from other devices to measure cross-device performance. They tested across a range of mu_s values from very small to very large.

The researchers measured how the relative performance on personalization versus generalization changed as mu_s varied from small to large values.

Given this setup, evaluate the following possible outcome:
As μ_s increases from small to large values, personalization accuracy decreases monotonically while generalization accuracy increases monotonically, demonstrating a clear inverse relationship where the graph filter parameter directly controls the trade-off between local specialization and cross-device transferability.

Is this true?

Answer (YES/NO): NO